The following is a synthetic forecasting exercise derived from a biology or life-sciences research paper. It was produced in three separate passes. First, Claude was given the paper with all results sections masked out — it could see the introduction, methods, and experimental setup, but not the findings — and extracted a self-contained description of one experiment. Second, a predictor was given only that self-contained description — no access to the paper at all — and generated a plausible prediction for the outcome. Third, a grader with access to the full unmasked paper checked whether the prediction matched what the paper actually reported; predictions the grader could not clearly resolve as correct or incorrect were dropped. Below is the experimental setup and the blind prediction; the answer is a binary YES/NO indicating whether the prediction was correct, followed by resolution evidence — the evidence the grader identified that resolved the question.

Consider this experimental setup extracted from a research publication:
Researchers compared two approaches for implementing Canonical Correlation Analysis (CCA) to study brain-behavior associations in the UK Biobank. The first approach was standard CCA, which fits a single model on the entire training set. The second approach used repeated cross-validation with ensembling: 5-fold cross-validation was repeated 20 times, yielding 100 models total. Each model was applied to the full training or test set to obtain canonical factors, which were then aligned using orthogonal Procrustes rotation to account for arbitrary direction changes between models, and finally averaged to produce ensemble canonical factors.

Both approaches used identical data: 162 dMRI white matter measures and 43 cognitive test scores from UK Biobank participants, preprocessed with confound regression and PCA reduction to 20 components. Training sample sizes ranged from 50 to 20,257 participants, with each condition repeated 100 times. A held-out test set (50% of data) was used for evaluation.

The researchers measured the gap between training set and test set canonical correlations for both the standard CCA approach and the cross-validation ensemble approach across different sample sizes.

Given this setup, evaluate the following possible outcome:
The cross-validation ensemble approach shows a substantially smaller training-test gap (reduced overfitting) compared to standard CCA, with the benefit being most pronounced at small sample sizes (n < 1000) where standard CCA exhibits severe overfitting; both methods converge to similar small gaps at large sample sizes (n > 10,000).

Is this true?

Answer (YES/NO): NO